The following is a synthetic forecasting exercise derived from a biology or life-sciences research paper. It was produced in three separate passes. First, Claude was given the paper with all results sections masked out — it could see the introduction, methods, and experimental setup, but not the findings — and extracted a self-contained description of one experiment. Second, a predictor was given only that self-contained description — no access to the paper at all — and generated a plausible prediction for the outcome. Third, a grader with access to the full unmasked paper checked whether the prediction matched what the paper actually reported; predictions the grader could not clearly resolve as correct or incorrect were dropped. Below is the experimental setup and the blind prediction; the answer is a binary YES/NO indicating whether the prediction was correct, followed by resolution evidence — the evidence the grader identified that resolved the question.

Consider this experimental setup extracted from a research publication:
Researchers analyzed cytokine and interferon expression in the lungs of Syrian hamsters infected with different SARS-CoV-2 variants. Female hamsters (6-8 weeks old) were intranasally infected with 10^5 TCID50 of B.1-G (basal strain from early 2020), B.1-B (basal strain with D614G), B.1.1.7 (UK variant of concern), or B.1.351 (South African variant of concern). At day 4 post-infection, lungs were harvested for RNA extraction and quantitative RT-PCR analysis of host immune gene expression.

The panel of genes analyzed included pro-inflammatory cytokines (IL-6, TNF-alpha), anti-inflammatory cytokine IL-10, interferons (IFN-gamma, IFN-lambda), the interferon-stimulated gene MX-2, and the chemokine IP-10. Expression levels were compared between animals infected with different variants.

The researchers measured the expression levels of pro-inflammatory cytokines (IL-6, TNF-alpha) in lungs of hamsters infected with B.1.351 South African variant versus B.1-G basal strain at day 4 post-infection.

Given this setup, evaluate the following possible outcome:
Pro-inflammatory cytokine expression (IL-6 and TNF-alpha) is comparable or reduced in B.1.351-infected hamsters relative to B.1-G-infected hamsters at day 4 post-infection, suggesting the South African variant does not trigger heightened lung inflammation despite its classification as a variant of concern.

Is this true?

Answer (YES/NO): YES